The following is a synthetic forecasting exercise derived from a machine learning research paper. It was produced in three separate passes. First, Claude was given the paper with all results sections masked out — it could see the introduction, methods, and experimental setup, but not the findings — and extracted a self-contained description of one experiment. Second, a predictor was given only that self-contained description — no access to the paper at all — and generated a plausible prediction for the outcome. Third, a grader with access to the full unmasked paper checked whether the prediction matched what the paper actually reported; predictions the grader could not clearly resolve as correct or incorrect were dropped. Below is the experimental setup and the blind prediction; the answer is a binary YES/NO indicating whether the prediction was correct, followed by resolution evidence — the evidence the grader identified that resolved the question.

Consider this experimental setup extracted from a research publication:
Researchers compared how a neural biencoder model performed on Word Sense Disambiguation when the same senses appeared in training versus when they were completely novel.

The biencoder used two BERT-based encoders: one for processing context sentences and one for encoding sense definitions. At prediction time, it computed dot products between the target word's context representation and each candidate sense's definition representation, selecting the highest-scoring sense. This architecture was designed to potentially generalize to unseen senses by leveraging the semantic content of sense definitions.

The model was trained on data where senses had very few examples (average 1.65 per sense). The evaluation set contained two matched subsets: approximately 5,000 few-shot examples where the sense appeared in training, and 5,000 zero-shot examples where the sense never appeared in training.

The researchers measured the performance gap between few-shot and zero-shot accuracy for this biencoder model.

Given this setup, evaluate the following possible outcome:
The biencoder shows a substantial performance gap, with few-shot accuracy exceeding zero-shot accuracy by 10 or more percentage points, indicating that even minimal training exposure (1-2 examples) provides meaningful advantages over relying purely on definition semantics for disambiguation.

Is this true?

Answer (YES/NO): YES